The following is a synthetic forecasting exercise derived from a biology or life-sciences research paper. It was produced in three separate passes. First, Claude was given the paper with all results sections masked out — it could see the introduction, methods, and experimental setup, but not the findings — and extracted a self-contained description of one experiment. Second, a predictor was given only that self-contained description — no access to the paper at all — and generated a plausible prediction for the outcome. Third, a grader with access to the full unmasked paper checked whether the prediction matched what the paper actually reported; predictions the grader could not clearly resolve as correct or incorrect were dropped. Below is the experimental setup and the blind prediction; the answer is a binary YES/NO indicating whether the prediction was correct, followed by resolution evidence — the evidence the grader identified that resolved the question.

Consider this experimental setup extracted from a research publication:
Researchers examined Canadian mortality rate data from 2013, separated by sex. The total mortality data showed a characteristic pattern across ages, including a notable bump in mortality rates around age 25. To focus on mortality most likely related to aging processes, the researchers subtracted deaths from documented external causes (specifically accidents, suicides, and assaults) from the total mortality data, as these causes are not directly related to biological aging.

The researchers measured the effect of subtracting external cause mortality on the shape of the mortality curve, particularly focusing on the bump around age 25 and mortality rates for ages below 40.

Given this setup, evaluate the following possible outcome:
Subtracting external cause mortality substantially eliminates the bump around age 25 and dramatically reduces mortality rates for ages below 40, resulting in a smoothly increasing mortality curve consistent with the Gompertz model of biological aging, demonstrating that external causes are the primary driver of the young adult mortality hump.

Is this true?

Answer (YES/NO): NO